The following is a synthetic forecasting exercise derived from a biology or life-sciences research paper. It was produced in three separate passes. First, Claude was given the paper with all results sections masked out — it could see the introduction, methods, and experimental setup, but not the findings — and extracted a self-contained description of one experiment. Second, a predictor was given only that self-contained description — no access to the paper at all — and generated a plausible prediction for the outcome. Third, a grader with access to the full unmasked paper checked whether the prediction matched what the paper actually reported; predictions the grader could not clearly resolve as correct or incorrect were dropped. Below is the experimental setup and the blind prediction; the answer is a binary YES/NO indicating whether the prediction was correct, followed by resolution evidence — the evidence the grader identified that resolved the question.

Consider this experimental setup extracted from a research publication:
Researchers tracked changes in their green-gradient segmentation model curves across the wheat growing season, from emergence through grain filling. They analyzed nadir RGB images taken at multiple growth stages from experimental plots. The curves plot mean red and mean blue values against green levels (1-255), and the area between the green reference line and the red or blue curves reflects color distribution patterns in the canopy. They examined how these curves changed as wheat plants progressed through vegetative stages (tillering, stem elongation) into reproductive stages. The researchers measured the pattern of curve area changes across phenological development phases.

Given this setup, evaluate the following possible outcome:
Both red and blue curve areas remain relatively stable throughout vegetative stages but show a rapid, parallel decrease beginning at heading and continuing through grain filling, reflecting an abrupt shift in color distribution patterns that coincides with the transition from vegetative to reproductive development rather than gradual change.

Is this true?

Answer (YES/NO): NO